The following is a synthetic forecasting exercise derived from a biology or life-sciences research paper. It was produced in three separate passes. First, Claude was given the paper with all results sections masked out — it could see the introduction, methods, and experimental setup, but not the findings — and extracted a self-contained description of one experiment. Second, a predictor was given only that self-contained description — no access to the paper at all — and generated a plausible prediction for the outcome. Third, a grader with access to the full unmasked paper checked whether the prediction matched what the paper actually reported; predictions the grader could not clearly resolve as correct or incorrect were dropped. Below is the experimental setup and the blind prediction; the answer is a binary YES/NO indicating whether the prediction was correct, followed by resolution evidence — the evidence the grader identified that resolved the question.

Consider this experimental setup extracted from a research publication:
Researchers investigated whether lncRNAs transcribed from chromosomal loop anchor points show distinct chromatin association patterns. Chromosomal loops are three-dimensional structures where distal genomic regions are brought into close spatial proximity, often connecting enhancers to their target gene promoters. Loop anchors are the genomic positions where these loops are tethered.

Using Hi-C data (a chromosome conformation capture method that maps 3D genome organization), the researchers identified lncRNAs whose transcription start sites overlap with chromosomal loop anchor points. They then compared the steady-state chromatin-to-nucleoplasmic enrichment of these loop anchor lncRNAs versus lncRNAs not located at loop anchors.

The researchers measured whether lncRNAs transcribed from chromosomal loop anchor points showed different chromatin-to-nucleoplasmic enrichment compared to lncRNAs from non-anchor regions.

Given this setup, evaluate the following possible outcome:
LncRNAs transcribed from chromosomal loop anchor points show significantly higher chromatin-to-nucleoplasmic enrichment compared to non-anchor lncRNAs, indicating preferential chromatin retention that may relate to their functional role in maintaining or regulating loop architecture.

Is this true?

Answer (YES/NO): NO